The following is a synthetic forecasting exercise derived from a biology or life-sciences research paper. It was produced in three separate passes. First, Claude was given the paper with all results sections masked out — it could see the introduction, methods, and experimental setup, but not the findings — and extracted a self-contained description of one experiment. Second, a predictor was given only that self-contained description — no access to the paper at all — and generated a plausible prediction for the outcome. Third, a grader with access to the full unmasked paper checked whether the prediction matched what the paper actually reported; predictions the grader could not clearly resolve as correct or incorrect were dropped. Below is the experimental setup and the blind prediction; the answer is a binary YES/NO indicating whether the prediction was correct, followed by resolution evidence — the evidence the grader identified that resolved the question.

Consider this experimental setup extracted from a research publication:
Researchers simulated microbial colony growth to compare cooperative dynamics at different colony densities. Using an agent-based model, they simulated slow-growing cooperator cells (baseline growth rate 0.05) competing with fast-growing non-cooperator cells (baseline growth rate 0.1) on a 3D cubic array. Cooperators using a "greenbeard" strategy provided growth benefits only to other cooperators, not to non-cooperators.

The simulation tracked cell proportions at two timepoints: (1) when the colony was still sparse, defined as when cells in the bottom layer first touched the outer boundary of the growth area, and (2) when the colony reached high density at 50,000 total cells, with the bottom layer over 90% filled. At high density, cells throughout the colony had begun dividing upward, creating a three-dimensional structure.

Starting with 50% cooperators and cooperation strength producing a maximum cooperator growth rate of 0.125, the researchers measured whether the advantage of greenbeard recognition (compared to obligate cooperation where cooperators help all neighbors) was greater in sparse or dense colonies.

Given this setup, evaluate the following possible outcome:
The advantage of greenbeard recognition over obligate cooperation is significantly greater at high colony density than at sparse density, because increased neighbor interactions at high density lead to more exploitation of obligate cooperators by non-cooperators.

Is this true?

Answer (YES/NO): YES